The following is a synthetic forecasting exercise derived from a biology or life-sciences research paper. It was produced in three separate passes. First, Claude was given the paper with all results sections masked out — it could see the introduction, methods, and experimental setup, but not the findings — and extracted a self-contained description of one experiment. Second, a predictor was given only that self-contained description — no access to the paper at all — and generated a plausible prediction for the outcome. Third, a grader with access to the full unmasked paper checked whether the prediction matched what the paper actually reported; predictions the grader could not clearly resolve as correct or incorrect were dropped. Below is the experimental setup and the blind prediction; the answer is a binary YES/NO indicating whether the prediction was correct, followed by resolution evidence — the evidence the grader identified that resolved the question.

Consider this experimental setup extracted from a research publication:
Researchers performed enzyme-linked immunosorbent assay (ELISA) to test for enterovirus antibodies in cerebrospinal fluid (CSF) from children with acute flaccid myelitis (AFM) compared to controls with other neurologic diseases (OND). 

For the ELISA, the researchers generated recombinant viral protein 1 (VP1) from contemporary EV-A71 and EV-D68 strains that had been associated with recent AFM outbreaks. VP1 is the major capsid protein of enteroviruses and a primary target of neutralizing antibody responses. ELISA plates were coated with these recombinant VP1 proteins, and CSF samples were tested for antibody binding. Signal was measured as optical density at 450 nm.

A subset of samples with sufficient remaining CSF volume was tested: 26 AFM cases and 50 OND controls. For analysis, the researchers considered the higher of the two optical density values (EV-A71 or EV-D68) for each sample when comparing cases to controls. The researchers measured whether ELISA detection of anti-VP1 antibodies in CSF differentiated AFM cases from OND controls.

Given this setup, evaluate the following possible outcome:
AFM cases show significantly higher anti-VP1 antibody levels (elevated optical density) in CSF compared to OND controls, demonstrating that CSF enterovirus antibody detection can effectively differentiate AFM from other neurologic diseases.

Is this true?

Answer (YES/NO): YES